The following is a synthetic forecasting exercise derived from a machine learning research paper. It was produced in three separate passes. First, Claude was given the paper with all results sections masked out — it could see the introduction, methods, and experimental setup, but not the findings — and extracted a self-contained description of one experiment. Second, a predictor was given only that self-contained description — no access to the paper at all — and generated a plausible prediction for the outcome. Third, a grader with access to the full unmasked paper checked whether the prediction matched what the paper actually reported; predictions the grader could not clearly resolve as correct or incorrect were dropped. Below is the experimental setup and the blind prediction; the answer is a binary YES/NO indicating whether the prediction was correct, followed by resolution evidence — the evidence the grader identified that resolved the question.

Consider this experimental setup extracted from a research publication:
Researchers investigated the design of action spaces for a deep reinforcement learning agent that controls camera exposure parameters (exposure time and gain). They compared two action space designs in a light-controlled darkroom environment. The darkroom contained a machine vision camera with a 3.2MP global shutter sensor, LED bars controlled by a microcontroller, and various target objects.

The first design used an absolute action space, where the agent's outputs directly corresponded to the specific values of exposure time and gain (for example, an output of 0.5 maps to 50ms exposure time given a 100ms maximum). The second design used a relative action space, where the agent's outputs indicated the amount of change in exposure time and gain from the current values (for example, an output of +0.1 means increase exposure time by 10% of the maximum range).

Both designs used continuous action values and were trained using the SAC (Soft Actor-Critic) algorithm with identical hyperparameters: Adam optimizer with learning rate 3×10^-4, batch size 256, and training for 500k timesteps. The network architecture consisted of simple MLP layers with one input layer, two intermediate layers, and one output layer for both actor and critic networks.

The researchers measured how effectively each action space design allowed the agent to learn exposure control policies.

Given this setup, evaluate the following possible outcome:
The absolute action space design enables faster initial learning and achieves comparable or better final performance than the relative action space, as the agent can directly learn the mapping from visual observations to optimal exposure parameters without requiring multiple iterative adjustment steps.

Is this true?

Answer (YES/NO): NO